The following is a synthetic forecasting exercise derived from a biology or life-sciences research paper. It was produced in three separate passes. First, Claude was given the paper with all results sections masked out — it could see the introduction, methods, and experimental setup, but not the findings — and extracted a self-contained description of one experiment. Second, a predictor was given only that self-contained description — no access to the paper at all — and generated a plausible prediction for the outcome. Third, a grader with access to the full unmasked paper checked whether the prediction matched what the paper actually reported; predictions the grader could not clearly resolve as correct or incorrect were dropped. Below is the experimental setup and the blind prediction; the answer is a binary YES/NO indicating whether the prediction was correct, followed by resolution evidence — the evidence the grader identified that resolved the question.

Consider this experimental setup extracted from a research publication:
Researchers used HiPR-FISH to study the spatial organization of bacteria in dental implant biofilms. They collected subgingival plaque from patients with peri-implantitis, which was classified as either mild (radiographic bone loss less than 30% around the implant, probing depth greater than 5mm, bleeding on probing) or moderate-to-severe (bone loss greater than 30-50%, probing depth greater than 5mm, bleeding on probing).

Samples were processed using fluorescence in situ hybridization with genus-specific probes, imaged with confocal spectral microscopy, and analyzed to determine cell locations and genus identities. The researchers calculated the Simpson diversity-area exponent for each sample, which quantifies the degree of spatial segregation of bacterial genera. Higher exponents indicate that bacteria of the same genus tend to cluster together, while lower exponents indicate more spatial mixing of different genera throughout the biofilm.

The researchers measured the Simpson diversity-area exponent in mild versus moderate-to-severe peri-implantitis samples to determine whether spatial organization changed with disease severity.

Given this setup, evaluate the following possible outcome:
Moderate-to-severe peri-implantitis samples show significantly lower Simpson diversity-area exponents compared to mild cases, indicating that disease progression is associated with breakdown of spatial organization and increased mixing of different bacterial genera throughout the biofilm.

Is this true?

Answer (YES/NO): NO